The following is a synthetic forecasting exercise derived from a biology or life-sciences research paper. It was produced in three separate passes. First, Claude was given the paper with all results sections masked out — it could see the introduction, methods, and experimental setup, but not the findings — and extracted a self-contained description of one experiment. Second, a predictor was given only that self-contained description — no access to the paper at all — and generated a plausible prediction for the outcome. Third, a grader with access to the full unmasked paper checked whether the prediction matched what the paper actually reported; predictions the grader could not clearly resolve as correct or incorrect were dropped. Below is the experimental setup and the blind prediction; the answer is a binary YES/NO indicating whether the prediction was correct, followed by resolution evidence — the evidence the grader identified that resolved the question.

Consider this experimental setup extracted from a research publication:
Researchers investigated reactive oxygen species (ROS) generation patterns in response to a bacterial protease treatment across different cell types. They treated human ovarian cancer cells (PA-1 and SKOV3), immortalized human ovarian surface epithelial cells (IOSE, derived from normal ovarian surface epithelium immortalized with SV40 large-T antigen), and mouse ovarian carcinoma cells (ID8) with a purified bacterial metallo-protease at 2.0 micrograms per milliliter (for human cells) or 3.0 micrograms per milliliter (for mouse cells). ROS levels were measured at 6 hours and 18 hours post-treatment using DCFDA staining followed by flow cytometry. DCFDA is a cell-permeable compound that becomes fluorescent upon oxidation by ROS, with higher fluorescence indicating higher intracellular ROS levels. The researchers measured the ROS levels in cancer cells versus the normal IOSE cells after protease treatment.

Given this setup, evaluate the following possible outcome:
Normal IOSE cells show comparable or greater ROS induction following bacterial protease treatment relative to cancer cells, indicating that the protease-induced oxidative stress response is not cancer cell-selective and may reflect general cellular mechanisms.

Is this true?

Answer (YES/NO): NO